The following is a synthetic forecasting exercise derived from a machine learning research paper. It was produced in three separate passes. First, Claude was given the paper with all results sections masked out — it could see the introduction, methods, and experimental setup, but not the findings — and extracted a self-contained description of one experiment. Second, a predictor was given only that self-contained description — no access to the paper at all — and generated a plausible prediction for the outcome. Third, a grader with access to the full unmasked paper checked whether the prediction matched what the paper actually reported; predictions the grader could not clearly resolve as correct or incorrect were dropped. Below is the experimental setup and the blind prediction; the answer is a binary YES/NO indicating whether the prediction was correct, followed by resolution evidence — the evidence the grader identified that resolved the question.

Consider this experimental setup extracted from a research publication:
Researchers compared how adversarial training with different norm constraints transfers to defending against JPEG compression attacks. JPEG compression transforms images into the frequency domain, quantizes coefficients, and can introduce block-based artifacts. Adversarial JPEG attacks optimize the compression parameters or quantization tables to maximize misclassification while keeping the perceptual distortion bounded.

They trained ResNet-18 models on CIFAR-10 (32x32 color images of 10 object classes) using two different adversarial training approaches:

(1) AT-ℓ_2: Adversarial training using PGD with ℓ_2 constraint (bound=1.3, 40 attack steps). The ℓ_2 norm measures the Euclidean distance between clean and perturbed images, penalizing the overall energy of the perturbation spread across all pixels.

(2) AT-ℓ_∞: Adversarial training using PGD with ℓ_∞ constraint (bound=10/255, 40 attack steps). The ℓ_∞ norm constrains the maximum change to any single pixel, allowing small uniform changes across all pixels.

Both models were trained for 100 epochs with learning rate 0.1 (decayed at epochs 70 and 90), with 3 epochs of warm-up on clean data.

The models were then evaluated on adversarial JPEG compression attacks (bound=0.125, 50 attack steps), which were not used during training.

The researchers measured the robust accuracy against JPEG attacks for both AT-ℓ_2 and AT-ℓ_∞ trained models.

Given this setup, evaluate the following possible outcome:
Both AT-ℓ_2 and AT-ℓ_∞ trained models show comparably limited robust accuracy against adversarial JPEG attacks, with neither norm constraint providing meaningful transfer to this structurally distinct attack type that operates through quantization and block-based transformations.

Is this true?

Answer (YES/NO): NO